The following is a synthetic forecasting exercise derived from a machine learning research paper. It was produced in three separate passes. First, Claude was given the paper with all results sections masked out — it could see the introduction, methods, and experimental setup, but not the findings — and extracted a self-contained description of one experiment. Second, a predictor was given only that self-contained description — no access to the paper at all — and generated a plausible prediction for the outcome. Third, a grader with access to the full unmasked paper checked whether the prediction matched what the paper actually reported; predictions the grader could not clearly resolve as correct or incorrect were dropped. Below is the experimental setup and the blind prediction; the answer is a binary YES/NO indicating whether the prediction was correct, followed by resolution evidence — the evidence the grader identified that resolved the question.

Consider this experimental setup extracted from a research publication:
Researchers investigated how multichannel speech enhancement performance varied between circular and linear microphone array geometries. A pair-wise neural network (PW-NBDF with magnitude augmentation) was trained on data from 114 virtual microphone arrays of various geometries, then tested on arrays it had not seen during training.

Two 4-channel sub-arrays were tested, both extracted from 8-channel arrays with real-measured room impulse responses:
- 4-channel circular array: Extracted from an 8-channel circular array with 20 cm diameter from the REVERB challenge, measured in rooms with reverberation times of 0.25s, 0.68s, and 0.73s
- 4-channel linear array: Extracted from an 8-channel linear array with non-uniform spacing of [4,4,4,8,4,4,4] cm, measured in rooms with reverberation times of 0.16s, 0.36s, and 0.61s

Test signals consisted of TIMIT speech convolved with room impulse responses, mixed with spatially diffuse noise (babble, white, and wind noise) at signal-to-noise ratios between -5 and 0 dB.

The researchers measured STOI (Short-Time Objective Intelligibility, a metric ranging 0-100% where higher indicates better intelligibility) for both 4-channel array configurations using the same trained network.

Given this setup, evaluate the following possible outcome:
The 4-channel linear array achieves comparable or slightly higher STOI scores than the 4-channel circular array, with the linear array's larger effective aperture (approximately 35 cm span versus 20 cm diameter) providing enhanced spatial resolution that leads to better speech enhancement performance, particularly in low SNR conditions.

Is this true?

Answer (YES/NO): NO